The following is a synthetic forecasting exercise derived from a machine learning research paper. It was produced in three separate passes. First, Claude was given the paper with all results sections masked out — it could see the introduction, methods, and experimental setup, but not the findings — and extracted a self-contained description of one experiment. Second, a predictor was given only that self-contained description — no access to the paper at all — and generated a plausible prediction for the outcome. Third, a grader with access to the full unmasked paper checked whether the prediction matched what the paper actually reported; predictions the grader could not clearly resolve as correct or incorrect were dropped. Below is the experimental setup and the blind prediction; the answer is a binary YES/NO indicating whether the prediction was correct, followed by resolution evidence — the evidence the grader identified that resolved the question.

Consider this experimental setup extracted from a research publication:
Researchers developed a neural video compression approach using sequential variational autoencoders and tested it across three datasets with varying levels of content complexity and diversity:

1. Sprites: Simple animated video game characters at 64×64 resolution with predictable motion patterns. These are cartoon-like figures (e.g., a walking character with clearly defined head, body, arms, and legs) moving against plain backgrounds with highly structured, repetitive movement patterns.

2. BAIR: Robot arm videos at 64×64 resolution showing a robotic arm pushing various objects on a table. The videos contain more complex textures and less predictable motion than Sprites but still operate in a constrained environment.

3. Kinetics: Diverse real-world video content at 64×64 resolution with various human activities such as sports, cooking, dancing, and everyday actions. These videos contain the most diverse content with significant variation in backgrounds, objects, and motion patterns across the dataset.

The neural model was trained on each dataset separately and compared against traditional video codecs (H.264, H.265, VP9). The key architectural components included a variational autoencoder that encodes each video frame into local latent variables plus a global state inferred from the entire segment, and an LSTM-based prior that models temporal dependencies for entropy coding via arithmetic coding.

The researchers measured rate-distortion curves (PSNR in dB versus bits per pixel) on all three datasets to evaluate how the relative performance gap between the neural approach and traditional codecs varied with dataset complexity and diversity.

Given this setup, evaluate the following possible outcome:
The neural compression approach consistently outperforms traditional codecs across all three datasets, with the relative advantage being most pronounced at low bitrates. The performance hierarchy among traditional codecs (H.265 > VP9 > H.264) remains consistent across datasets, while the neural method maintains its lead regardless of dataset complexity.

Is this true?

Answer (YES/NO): NO